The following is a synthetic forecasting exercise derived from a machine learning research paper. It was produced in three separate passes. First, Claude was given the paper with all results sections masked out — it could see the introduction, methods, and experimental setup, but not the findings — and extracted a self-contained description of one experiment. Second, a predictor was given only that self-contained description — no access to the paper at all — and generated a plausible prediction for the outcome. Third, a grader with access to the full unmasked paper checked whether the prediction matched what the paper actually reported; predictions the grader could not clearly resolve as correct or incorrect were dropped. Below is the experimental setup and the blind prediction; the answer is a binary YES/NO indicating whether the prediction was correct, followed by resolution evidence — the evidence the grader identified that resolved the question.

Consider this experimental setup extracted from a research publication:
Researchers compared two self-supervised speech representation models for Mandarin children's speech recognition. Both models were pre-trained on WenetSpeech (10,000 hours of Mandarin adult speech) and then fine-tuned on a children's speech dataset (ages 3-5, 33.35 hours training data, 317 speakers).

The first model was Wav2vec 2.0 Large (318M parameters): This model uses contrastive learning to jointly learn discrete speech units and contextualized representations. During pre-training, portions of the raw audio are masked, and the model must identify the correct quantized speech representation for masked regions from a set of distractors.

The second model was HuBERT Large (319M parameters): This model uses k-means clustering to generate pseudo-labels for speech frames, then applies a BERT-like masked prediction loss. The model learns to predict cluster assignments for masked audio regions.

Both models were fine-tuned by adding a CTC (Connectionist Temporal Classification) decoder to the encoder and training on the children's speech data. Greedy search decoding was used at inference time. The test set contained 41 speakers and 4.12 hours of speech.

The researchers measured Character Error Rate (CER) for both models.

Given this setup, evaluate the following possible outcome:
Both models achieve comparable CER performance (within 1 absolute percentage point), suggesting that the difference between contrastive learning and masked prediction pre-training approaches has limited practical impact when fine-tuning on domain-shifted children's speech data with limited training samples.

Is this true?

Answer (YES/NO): NO